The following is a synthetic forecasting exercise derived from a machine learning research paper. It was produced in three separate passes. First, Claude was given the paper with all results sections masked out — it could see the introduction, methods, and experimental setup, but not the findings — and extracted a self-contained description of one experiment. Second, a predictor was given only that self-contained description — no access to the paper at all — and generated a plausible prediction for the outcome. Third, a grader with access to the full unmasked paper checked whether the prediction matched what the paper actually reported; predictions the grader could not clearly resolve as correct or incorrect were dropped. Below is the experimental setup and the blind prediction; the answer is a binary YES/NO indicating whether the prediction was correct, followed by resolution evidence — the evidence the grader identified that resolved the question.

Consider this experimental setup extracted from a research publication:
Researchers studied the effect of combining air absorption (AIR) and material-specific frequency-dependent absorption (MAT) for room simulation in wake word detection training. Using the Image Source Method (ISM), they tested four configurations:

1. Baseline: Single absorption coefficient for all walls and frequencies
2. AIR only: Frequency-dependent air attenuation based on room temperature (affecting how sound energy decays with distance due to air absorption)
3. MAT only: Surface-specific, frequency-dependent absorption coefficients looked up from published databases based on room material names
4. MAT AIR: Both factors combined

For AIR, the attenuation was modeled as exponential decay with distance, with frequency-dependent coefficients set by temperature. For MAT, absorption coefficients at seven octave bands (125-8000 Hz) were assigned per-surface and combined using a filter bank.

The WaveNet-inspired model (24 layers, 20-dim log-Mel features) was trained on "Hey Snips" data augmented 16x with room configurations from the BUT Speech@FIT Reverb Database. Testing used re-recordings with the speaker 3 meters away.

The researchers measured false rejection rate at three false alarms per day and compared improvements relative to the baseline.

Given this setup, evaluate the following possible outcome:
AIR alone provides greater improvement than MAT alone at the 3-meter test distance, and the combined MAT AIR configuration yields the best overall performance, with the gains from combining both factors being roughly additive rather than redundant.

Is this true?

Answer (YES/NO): NO